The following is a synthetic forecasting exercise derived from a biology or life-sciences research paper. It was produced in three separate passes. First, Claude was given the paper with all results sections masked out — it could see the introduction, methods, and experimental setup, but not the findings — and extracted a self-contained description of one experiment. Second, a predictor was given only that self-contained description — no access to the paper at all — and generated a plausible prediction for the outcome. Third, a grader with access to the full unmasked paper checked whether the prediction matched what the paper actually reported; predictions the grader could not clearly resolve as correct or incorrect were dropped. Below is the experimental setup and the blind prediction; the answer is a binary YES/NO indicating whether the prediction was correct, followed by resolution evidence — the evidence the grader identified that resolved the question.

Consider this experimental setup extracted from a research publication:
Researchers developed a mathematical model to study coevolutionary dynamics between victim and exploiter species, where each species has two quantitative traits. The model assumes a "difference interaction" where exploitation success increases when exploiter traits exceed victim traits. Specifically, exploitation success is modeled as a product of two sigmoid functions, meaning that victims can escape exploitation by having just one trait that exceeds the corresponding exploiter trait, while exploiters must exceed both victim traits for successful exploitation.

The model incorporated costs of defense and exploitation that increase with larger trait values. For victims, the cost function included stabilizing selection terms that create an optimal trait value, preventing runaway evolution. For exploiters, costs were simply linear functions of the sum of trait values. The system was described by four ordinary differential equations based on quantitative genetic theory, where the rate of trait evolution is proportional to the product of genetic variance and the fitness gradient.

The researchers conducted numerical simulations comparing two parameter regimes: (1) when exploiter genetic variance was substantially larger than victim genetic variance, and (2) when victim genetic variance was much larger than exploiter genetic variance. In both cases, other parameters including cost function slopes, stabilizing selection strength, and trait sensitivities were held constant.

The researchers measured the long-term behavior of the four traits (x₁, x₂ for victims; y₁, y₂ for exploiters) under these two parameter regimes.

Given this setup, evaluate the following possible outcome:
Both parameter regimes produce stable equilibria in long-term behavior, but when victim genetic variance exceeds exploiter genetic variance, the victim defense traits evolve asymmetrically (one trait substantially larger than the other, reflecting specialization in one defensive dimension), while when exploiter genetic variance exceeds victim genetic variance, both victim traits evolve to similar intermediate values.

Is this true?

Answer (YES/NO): NO